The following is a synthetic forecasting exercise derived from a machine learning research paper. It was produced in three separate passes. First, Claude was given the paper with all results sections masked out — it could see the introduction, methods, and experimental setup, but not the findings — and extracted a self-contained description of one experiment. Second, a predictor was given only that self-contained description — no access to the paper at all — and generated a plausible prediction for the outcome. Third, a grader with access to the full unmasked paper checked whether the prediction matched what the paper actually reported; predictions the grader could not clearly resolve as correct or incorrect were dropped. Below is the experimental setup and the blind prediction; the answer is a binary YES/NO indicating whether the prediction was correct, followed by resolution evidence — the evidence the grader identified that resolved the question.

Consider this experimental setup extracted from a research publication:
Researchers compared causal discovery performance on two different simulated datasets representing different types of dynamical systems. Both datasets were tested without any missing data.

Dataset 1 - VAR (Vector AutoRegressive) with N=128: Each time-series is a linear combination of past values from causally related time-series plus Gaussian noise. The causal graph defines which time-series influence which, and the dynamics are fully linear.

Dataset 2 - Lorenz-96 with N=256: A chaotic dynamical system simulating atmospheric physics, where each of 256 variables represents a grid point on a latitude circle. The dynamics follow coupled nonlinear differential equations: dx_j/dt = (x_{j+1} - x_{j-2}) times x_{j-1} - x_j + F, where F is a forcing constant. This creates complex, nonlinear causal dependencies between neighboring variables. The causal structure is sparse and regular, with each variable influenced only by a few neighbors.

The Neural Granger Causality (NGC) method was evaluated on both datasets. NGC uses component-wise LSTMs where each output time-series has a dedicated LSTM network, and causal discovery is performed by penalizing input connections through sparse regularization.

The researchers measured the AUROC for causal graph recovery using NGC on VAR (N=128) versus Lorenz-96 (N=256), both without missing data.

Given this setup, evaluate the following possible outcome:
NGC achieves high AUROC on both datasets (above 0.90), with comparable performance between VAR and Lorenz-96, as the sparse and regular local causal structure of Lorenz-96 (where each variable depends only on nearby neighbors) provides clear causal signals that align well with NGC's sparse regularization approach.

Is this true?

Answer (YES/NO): NO